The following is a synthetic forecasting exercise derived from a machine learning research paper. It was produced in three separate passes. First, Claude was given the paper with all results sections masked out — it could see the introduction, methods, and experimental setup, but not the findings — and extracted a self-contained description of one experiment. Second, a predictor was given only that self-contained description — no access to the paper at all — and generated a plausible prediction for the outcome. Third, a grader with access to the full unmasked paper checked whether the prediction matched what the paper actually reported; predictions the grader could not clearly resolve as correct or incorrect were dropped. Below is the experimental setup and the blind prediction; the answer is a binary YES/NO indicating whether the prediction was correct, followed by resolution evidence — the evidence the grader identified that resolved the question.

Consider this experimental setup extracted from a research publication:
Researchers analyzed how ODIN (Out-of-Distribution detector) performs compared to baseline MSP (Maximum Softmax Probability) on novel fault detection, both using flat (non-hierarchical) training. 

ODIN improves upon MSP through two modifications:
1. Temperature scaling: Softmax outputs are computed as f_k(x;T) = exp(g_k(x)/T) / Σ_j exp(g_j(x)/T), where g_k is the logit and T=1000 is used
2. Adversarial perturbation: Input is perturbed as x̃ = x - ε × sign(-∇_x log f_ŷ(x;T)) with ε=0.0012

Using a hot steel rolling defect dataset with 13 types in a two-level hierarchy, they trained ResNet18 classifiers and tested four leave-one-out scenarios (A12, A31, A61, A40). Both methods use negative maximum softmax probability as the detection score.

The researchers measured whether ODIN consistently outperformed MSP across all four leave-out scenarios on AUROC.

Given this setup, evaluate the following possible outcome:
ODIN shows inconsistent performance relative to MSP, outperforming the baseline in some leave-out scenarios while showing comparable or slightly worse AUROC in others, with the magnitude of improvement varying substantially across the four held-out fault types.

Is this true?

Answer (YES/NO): YES